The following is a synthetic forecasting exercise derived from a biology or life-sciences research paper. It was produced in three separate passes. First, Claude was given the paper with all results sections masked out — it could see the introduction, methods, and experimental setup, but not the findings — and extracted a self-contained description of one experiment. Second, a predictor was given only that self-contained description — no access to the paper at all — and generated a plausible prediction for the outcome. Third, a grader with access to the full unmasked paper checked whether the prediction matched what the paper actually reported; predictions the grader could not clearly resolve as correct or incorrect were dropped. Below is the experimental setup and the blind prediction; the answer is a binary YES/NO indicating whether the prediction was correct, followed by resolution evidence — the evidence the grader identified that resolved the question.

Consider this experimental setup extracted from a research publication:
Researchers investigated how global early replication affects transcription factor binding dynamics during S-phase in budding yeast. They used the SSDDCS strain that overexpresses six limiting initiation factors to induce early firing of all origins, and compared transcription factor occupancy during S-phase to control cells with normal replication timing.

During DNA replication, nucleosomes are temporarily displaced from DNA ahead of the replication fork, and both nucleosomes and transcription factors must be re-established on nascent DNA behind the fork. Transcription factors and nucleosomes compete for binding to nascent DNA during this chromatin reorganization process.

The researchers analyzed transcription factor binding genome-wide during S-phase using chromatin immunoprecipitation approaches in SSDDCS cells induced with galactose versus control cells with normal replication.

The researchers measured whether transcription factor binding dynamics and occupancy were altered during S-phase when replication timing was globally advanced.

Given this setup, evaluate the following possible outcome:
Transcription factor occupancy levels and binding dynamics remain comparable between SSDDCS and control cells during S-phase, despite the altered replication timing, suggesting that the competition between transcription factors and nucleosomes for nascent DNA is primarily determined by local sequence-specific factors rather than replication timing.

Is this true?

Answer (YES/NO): NO